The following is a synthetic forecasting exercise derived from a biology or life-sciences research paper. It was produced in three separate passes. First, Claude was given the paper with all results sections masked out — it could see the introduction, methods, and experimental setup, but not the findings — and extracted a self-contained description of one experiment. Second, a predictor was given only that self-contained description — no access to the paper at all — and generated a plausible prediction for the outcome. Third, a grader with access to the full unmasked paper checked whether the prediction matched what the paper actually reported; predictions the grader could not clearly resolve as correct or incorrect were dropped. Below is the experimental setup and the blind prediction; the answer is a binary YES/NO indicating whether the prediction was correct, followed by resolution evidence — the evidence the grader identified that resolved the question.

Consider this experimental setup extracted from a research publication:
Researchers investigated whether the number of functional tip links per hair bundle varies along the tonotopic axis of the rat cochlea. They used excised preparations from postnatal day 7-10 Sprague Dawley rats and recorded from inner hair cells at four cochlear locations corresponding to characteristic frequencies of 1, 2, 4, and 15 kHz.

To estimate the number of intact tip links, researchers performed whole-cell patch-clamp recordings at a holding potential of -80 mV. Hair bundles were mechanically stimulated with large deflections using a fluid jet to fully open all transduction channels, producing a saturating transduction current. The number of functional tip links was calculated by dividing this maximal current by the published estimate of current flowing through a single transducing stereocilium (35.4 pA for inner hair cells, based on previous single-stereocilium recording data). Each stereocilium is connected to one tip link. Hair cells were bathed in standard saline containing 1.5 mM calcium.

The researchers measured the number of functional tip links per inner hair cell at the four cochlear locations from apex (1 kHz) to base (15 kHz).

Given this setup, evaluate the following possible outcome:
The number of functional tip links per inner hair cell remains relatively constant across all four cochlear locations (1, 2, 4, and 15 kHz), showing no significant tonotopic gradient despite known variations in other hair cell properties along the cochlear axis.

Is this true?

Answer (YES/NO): NO